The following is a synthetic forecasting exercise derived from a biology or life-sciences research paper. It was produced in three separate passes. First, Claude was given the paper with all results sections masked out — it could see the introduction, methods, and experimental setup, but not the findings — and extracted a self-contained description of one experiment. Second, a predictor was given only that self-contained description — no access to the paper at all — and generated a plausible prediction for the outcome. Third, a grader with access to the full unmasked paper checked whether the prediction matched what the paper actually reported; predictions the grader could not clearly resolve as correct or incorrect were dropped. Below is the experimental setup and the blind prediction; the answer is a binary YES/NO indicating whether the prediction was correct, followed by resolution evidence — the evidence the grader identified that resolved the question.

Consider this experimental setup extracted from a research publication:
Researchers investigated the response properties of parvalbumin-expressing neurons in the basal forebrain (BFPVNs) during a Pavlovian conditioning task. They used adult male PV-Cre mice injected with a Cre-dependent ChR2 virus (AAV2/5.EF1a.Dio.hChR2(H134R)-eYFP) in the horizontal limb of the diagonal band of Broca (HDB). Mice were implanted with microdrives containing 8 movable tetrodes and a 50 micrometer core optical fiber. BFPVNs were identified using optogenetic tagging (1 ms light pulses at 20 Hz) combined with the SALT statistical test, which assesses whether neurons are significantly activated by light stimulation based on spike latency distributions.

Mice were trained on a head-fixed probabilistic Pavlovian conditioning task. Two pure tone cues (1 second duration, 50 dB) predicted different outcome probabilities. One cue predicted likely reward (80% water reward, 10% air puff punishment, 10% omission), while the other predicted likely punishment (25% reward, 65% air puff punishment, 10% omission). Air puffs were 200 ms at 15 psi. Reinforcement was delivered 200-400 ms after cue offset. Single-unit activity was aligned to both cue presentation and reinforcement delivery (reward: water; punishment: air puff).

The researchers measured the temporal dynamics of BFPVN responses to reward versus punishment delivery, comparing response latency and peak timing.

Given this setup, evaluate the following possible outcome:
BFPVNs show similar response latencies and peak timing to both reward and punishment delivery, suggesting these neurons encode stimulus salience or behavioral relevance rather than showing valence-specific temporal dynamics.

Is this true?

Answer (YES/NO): NO